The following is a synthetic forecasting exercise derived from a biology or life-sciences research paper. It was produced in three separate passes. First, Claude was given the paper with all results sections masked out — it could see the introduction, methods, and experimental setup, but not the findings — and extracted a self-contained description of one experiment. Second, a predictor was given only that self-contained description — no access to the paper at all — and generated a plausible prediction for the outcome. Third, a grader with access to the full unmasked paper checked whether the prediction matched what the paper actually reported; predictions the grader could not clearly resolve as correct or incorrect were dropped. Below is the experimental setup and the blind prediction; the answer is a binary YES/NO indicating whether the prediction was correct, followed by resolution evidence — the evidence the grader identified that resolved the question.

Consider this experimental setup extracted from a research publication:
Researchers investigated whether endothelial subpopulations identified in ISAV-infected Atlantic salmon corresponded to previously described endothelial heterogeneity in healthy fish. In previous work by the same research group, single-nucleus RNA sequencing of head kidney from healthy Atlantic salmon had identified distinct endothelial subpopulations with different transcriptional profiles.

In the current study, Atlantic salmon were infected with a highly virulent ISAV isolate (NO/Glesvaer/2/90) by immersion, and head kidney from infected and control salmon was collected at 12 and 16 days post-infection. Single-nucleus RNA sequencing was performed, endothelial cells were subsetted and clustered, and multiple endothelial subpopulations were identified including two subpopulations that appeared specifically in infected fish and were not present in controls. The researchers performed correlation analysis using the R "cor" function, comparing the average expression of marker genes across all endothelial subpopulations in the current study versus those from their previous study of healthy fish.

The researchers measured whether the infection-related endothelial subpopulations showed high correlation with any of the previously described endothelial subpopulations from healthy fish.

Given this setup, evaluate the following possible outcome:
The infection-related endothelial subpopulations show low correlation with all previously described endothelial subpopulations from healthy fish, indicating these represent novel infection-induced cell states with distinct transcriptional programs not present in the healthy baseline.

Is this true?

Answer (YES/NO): NO